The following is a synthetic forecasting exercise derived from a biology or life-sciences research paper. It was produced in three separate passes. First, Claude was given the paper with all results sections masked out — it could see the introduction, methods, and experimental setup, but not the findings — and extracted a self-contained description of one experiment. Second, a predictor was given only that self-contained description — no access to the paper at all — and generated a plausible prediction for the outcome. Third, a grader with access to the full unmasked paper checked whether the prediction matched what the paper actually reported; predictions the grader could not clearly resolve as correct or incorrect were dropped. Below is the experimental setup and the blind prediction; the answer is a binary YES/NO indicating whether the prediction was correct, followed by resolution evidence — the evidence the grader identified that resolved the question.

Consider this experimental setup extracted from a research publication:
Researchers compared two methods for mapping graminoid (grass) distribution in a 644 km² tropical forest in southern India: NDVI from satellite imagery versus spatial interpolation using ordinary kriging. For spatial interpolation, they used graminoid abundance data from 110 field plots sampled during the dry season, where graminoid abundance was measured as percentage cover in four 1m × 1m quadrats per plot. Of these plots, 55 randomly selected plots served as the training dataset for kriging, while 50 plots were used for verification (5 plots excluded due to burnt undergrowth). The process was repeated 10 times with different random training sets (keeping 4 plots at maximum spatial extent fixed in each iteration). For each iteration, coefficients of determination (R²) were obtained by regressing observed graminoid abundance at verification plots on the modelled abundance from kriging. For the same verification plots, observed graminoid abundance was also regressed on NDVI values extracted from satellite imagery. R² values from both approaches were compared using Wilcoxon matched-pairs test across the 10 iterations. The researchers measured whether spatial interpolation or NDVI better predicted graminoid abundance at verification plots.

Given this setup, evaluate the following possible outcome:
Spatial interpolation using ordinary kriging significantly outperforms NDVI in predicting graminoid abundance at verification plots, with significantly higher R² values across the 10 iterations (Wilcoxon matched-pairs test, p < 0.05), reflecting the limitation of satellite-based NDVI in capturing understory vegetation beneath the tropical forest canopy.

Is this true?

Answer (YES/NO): YES